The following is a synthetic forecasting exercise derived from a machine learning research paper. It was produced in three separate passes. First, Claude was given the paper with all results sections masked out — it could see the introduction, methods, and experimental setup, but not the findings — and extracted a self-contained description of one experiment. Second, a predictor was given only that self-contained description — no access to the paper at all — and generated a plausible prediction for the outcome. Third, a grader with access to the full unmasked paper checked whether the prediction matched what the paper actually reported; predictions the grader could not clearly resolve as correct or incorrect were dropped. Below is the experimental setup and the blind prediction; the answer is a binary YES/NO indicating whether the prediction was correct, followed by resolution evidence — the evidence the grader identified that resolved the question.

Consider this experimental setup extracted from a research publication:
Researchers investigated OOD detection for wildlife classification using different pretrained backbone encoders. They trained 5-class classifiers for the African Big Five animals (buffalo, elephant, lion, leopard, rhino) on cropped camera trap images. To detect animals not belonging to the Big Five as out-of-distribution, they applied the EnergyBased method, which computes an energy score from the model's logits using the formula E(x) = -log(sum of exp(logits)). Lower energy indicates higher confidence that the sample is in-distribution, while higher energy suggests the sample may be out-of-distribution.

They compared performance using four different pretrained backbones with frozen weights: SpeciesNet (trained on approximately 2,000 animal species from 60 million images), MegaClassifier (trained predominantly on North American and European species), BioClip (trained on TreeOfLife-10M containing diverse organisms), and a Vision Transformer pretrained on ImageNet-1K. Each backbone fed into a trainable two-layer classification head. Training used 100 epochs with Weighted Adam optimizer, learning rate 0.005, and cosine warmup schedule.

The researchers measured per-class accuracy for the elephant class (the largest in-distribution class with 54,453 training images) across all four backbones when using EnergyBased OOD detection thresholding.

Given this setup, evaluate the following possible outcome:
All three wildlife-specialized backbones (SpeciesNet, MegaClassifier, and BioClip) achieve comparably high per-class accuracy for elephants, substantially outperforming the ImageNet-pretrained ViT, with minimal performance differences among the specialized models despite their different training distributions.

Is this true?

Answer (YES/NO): NO